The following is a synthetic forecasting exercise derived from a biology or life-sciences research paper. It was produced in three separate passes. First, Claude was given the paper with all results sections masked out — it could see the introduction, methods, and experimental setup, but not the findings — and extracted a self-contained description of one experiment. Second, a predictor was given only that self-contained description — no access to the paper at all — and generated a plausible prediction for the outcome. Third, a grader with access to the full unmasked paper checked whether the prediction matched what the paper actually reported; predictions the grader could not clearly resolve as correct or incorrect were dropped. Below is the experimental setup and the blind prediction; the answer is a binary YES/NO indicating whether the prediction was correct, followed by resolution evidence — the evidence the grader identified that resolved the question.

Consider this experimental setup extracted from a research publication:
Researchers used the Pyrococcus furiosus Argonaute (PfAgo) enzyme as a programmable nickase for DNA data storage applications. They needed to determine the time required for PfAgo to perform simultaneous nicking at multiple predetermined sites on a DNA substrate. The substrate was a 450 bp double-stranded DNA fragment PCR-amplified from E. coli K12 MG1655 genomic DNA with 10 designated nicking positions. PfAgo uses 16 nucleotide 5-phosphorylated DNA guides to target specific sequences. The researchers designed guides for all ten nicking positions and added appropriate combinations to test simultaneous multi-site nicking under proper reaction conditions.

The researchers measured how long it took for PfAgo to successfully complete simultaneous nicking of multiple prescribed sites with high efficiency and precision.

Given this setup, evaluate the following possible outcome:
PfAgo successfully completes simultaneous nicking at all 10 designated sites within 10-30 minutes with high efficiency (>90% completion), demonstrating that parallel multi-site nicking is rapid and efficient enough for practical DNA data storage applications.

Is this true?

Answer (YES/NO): NO